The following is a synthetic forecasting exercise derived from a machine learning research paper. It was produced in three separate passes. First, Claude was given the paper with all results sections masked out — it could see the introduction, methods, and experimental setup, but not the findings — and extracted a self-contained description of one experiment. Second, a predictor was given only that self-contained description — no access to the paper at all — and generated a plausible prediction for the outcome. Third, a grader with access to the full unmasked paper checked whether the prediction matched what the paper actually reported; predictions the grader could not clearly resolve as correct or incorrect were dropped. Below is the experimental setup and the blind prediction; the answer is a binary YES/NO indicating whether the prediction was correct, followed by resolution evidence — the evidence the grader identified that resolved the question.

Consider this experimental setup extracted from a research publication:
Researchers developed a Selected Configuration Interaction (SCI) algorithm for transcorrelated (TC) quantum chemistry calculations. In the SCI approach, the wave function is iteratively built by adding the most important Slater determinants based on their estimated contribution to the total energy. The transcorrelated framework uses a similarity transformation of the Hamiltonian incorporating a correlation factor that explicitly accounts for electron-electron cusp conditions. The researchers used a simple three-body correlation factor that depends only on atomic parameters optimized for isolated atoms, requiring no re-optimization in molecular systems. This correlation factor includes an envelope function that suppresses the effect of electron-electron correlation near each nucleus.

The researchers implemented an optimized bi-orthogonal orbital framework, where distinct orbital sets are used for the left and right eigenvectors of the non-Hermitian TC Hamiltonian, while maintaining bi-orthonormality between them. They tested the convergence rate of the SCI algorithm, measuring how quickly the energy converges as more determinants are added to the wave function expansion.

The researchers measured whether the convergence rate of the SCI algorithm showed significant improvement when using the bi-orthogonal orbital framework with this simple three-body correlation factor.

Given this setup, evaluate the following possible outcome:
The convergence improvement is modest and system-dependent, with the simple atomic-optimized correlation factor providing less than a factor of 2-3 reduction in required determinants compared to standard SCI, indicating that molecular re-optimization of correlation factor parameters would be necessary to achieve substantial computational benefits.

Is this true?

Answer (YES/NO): NO